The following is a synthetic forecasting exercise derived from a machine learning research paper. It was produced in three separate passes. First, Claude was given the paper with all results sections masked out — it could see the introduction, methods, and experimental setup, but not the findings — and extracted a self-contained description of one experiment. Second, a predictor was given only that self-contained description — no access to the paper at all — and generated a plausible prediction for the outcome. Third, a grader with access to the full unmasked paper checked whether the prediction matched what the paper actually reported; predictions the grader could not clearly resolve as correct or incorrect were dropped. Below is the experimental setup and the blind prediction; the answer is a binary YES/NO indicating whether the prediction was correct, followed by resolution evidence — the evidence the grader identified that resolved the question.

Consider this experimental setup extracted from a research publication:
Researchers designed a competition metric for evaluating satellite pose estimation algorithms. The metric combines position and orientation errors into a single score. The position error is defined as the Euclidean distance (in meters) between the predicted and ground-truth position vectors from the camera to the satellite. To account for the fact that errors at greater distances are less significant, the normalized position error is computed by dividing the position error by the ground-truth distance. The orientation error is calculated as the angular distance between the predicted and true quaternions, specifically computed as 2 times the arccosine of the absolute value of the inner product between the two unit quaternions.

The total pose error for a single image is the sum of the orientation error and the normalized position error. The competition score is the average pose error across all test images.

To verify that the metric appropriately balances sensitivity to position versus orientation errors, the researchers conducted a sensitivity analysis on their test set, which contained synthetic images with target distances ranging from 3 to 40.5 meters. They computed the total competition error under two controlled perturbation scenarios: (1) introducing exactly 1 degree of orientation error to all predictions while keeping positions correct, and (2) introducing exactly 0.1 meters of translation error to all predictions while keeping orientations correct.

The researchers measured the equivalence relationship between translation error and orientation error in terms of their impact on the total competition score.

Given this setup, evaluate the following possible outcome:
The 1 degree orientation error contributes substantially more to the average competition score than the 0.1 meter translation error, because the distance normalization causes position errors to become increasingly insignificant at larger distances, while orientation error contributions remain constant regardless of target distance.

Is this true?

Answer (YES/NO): NO